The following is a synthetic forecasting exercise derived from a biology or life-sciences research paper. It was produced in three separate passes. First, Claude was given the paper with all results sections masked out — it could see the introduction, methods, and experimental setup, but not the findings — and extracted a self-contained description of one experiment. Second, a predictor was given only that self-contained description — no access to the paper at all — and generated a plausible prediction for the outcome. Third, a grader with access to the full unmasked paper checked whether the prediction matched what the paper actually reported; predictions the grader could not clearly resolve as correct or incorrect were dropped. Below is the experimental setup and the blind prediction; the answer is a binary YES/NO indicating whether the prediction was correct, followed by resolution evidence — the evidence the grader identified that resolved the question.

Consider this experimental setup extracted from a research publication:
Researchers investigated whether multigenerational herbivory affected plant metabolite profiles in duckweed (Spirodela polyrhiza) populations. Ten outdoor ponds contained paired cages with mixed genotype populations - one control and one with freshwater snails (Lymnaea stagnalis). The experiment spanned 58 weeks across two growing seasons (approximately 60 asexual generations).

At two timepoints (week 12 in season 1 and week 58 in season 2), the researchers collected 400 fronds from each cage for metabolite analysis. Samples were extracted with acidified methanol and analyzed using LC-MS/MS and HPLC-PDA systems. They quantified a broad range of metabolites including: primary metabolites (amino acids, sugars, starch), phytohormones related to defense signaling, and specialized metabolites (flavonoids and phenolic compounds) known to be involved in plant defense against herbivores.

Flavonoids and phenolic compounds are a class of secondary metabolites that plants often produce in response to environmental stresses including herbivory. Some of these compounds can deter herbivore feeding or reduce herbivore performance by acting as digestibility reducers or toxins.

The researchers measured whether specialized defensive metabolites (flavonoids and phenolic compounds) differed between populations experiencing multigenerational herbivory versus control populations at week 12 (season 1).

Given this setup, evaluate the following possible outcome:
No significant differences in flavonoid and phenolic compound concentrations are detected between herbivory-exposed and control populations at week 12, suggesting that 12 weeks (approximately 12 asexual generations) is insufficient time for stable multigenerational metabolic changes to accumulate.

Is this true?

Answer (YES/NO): NO